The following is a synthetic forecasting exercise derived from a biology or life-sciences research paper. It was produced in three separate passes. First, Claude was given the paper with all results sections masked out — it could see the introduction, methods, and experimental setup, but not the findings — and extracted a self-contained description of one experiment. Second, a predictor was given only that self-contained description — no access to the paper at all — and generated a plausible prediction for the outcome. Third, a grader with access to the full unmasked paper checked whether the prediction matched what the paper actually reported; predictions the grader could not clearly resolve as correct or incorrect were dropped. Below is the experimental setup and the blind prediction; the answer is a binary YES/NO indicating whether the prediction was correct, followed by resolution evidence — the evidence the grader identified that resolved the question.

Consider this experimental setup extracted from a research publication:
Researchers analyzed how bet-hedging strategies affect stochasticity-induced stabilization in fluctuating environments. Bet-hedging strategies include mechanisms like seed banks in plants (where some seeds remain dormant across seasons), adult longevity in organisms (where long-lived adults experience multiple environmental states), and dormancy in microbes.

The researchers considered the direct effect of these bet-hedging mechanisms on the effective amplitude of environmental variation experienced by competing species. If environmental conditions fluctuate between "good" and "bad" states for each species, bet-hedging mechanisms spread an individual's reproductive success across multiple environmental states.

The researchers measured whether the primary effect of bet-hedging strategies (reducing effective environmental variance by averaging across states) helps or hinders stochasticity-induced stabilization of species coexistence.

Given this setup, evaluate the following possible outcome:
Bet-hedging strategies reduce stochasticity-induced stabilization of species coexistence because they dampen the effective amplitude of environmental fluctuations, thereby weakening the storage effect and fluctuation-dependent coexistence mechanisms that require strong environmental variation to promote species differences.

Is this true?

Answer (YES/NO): YES